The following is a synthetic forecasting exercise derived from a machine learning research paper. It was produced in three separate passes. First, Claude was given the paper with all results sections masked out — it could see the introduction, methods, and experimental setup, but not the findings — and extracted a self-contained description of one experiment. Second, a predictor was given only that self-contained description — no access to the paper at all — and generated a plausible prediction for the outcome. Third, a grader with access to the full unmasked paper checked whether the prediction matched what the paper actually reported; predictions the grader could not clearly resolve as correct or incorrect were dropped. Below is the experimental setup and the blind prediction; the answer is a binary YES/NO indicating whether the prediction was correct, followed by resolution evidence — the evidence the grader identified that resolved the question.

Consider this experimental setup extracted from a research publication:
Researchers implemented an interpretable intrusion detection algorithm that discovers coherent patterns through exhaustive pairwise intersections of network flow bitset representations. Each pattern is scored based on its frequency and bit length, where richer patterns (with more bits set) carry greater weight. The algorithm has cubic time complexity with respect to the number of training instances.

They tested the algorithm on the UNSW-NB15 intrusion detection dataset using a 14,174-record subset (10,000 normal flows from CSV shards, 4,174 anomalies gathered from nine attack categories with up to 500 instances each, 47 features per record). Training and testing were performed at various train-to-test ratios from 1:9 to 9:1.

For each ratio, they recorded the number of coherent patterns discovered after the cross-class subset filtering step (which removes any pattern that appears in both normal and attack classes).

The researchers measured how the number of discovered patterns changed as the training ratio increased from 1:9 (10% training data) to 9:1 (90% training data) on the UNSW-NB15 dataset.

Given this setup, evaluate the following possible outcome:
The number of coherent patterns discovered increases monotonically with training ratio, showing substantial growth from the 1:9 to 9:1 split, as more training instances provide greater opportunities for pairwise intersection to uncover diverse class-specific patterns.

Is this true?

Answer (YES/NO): YES